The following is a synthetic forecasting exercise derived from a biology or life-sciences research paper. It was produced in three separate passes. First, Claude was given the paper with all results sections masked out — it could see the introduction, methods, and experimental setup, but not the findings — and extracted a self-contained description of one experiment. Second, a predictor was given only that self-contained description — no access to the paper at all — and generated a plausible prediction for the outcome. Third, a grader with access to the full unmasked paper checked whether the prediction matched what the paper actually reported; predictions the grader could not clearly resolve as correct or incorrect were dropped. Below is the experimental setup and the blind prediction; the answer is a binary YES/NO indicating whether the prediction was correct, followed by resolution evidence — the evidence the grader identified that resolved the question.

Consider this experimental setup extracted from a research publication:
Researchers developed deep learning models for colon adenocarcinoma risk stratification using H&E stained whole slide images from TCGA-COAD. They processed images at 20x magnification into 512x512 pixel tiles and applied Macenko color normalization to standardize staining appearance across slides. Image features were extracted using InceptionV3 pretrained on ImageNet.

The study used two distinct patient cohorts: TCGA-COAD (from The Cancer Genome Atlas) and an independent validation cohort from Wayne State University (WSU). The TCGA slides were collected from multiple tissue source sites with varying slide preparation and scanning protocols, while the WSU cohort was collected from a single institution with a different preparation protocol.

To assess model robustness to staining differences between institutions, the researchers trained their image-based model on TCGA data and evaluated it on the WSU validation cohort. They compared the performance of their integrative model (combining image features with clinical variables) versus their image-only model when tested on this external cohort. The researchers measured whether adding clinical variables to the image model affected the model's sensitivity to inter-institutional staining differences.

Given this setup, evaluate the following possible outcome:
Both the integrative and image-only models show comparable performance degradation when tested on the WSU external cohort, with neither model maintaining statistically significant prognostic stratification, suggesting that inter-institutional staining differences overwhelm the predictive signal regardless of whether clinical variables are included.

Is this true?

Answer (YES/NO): NO